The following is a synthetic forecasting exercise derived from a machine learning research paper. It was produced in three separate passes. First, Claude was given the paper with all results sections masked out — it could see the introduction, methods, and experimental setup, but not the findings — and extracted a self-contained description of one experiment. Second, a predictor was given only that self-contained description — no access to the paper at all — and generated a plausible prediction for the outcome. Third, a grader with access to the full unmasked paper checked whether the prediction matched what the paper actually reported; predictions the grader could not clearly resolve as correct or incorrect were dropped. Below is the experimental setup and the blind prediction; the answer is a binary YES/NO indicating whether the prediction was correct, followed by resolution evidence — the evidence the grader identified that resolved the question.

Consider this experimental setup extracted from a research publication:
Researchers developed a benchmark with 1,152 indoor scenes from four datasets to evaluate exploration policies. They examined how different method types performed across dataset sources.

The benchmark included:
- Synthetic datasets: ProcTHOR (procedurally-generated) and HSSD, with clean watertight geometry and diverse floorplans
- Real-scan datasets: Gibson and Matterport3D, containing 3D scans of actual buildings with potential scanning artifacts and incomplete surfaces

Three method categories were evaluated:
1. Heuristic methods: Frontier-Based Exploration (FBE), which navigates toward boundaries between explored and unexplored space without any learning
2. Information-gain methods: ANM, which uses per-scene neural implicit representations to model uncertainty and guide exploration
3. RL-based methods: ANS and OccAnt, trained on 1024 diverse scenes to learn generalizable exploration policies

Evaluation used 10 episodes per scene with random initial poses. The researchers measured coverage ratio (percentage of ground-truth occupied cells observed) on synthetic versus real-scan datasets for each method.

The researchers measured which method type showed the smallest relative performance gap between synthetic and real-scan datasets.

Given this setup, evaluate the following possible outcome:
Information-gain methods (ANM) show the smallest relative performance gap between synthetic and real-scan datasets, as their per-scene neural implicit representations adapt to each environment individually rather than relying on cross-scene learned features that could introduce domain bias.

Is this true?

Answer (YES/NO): NO